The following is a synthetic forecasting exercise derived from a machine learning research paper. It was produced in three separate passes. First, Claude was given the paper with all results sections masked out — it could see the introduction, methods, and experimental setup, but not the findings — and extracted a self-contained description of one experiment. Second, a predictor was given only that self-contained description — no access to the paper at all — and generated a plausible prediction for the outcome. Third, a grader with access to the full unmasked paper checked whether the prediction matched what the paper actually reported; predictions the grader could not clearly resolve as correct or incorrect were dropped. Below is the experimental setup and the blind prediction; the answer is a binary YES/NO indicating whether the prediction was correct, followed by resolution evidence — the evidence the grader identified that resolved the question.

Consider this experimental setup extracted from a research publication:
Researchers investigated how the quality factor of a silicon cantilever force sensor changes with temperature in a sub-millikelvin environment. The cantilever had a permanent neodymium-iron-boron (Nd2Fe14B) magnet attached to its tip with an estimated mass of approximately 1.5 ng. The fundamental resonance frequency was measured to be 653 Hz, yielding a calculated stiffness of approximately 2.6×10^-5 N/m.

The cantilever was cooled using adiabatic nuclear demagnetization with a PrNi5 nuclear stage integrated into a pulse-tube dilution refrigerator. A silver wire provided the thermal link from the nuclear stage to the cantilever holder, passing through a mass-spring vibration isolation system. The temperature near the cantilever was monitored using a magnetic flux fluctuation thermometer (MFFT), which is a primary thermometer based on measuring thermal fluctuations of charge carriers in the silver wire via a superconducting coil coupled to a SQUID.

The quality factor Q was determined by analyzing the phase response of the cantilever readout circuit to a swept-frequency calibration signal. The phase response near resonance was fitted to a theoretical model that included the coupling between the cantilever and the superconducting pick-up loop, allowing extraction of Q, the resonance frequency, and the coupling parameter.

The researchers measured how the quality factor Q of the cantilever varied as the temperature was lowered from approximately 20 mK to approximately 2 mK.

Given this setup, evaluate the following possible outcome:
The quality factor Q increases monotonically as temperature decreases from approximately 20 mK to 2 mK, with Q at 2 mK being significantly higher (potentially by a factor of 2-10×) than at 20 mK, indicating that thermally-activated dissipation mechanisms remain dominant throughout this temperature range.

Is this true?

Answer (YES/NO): YES